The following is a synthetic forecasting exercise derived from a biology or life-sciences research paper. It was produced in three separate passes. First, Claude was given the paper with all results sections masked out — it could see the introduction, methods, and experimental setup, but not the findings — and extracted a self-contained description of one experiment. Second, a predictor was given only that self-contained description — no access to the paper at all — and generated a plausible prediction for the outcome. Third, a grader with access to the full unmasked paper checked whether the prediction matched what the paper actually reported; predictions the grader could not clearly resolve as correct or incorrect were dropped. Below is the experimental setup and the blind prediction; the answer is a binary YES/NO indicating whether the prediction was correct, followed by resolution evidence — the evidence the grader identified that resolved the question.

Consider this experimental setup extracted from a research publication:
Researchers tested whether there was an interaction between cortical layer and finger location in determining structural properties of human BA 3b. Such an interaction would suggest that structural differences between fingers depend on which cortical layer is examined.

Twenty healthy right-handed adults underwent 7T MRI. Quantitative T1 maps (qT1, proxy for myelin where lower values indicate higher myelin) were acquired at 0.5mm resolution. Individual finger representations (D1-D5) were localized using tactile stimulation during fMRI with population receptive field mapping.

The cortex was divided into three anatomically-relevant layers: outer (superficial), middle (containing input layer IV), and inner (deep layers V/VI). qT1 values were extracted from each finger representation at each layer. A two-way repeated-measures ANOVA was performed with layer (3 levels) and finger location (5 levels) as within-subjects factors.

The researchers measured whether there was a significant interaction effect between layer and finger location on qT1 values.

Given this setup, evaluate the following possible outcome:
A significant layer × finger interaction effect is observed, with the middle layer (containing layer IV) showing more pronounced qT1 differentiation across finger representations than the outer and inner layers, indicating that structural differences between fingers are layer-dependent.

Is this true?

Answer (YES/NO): NO